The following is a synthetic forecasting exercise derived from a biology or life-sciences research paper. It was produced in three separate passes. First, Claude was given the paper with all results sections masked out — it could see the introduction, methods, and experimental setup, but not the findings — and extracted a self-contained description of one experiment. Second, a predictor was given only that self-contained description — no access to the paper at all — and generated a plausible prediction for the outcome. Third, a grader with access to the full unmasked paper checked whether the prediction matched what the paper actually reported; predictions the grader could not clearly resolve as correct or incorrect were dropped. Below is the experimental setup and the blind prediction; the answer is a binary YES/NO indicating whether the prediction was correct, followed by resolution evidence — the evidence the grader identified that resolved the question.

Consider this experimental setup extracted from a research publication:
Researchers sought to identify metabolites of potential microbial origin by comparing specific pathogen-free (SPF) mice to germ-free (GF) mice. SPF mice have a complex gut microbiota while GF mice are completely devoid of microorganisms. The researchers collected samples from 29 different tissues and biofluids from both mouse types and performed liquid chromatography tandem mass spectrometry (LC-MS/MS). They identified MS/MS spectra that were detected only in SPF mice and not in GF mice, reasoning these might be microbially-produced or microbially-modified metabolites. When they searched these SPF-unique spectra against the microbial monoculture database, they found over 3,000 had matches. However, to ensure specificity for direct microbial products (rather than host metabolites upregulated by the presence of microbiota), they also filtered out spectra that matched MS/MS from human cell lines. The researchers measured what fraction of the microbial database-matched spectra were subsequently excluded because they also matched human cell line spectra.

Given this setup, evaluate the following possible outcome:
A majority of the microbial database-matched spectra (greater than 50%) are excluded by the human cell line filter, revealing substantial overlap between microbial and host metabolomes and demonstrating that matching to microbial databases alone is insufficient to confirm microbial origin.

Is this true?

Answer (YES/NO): NO